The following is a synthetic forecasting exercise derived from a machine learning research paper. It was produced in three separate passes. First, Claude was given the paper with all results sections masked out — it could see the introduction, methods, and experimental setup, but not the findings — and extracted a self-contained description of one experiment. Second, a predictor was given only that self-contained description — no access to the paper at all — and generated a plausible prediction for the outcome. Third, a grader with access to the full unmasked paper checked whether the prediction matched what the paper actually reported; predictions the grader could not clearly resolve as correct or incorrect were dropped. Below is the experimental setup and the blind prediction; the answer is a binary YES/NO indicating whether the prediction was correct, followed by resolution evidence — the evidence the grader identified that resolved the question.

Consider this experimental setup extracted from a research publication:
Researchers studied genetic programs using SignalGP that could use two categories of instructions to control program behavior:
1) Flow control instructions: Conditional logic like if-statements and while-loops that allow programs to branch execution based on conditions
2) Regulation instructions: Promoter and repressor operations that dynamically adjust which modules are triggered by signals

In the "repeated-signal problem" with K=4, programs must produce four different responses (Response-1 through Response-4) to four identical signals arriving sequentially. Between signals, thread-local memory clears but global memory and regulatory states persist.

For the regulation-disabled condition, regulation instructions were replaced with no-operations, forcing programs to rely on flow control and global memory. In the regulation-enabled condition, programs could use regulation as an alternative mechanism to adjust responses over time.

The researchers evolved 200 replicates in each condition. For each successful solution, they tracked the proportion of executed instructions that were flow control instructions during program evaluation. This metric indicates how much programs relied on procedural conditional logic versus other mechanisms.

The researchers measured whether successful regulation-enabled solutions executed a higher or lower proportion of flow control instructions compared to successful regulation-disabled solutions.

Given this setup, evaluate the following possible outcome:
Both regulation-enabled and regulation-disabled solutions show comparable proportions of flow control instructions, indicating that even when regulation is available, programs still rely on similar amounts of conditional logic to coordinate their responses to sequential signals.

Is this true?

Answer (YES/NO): NO